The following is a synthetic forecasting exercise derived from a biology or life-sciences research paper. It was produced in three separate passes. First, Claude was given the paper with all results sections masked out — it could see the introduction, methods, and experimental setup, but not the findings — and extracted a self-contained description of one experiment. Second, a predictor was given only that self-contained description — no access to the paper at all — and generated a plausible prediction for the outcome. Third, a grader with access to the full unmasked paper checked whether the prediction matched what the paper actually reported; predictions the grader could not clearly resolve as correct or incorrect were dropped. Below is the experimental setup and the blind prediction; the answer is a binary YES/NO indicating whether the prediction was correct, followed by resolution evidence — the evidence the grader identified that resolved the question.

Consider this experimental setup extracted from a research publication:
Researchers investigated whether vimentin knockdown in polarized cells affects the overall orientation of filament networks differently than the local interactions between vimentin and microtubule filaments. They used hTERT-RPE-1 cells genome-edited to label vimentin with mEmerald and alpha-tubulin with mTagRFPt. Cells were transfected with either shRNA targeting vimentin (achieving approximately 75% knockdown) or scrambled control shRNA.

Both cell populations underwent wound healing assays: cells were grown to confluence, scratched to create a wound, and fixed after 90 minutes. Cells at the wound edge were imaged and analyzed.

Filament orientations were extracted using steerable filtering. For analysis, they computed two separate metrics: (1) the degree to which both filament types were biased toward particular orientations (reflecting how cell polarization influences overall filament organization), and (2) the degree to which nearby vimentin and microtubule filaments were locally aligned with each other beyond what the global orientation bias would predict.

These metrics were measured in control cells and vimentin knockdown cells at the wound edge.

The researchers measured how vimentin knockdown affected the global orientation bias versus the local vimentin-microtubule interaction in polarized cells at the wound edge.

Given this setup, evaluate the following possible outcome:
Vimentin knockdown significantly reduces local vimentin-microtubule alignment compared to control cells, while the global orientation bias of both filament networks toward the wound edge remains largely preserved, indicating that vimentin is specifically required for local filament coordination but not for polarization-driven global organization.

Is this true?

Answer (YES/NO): NO